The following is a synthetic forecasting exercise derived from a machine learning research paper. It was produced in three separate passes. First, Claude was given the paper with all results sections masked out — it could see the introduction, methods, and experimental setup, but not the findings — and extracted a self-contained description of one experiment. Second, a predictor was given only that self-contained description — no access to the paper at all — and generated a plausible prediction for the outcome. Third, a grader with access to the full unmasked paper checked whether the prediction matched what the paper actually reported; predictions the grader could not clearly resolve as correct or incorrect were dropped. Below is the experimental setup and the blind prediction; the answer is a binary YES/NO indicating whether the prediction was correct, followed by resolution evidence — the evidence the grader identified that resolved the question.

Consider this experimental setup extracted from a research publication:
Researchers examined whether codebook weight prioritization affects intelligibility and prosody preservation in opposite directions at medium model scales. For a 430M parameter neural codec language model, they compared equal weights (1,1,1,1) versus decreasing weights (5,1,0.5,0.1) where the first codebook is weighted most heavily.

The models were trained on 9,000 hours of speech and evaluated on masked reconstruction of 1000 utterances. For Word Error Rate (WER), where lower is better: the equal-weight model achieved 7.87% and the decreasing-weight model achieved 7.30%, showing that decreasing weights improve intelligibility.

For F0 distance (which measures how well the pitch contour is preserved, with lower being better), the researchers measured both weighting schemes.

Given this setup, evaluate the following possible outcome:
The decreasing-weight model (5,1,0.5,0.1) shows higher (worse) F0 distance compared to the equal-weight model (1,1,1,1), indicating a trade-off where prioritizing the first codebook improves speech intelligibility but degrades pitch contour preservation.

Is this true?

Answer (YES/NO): YES